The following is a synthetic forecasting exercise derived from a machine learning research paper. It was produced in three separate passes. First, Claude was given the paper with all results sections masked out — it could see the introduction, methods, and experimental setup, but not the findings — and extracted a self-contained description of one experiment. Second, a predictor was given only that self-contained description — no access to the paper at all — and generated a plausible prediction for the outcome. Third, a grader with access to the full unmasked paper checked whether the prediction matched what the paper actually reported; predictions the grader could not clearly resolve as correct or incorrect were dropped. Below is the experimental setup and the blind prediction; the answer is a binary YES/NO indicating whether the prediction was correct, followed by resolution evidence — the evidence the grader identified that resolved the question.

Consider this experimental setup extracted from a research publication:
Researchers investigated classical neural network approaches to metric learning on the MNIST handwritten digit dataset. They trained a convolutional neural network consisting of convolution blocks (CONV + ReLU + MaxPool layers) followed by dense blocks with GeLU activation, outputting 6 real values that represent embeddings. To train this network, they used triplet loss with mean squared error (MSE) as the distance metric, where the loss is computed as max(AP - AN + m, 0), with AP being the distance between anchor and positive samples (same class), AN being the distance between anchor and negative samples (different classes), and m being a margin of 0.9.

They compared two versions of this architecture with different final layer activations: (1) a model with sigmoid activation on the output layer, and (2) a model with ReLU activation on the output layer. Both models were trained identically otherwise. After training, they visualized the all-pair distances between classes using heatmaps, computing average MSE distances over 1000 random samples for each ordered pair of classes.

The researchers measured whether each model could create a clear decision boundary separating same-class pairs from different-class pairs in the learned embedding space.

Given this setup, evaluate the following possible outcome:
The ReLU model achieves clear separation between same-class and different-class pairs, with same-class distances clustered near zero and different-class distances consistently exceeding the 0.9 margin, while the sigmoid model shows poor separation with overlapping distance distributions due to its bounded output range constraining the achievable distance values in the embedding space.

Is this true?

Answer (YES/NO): NO